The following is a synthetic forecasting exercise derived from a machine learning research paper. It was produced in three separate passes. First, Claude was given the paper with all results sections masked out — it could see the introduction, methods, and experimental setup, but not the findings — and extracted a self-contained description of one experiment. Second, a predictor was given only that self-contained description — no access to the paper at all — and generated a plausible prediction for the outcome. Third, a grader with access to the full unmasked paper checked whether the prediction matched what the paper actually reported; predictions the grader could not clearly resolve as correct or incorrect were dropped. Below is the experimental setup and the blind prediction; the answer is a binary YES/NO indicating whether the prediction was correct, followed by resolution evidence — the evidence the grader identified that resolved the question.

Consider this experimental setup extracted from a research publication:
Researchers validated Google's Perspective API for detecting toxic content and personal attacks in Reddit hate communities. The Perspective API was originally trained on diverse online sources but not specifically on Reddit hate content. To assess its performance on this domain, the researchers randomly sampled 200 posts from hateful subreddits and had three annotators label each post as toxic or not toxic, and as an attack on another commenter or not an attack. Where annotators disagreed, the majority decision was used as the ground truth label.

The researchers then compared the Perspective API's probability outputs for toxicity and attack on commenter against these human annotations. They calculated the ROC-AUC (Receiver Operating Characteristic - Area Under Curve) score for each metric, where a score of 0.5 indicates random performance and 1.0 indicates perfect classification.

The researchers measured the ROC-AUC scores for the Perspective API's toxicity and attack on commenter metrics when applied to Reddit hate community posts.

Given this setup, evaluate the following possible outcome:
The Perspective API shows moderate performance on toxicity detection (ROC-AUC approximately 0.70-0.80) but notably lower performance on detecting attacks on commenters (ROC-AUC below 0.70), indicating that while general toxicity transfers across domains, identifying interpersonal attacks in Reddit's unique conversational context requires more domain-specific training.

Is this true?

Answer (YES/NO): NO